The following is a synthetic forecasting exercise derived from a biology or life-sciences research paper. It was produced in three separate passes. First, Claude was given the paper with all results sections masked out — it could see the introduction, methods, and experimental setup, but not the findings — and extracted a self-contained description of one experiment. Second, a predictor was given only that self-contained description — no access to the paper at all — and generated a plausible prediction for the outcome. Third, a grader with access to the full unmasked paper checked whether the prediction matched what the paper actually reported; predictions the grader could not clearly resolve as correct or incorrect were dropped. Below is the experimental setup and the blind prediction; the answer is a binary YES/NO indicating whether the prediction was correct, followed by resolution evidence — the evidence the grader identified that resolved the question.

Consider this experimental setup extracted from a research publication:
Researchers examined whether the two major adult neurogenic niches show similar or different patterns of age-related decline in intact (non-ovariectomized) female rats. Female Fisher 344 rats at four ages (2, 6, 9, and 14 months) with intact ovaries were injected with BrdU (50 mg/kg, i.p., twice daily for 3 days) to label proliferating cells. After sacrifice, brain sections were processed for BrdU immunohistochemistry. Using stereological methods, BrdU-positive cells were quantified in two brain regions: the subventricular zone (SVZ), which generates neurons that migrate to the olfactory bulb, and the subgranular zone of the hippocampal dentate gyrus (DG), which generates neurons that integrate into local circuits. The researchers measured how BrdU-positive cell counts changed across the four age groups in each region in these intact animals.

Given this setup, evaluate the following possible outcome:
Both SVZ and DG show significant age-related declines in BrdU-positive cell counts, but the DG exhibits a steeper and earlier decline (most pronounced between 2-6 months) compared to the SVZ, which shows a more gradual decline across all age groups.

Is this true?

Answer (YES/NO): NO